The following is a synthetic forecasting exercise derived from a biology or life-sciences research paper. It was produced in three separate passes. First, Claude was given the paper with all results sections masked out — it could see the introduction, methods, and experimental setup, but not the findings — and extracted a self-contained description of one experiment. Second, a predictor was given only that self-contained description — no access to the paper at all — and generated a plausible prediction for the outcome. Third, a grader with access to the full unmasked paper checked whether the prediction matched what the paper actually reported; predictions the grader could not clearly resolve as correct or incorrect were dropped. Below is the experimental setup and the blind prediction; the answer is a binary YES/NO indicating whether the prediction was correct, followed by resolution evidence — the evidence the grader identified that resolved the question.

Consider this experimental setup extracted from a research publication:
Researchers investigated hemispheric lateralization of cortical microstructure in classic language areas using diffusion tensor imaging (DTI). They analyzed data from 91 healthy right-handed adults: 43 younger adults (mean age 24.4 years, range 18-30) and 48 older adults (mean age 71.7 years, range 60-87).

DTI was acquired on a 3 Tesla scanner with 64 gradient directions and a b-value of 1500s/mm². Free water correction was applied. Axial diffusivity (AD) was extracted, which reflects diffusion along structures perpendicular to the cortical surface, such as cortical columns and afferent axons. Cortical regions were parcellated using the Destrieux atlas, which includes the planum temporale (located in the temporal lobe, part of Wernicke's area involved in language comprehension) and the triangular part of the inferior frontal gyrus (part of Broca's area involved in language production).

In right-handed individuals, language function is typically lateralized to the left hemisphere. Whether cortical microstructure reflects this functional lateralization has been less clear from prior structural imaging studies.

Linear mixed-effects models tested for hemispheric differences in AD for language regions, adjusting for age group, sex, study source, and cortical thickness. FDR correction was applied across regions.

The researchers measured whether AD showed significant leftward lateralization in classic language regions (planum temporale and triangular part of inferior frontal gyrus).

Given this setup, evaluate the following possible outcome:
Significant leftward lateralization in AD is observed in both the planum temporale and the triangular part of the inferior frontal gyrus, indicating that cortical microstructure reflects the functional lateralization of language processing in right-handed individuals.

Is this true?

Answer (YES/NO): NO